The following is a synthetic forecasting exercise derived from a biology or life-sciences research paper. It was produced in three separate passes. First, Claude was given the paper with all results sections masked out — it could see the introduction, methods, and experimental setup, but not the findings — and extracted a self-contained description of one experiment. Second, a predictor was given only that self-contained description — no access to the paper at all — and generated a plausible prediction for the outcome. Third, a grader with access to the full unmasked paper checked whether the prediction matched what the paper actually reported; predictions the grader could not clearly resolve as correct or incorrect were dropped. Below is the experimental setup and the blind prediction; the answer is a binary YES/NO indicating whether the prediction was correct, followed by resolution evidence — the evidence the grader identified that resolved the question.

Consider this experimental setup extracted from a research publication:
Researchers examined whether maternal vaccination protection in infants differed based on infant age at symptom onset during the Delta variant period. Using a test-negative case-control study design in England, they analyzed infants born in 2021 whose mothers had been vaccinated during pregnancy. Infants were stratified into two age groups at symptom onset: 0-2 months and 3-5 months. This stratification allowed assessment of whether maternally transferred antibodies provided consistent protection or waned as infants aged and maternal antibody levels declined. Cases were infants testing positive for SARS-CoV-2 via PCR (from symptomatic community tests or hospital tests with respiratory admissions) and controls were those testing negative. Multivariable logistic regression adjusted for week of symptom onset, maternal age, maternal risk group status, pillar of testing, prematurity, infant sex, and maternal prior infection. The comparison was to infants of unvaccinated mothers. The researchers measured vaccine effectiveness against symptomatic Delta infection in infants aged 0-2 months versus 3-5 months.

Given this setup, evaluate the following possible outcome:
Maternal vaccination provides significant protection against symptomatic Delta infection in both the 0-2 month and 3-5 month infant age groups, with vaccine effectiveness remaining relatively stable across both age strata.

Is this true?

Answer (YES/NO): YES